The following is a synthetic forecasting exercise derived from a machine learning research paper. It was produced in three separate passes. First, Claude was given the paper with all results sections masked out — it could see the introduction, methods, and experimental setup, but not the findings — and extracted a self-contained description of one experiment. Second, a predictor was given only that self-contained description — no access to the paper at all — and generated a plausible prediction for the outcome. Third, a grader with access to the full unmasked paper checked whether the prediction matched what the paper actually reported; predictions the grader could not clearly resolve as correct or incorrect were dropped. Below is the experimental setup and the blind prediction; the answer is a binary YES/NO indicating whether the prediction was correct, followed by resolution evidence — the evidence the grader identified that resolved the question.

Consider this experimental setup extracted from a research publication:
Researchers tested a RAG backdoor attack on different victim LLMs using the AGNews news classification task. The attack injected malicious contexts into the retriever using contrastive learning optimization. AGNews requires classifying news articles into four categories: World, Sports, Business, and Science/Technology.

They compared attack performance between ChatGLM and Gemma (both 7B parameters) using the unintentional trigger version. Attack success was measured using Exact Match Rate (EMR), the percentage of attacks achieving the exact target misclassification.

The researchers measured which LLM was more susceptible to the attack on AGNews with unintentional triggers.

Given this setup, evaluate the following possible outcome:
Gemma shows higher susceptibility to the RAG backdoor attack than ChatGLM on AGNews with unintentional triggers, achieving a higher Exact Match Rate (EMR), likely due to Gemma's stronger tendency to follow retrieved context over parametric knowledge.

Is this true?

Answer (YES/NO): YES